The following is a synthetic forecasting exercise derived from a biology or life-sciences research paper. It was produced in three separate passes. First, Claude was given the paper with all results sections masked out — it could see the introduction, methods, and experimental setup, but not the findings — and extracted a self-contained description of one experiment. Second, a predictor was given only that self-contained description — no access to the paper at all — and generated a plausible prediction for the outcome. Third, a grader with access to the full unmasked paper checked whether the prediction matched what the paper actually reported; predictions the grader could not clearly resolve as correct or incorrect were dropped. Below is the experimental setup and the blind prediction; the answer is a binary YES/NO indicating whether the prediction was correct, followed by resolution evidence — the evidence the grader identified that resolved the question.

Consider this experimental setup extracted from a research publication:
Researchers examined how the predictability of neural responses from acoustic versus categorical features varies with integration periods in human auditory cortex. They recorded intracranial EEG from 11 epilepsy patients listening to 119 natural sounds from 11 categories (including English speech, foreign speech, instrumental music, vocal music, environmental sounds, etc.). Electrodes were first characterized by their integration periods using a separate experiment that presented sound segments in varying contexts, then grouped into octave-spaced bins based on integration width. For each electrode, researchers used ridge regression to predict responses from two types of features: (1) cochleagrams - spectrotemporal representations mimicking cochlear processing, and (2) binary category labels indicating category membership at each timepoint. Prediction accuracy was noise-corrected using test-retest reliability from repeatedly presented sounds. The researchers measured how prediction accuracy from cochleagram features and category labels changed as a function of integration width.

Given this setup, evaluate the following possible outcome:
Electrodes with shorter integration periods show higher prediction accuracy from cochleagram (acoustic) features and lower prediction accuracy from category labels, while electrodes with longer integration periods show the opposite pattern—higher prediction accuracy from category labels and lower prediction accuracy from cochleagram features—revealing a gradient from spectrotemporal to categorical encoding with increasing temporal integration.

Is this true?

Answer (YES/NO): YES